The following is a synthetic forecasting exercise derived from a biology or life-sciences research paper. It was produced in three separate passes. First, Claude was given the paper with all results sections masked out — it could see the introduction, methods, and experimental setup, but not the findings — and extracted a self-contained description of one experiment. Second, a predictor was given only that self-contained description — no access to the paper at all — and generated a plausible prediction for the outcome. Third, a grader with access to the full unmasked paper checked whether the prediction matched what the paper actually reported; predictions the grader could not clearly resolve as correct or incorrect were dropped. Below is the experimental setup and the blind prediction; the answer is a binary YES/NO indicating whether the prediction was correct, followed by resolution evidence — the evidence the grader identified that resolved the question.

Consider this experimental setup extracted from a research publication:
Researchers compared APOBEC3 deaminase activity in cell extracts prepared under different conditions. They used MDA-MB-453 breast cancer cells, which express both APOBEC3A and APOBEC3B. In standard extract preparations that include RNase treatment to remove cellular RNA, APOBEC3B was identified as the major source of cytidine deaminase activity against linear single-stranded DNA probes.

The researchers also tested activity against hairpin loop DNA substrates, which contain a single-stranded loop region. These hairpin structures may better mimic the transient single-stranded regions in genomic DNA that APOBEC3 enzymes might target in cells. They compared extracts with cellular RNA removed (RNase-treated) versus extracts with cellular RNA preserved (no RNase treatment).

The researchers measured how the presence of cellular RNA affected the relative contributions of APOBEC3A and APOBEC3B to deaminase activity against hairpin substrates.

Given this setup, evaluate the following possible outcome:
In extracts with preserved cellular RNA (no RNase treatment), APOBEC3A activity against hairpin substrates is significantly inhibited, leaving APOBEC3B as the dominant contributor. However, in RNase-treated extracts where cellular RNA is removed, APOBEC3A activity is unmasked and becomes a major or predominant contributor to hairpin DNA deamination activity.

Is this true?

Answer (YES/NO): NO